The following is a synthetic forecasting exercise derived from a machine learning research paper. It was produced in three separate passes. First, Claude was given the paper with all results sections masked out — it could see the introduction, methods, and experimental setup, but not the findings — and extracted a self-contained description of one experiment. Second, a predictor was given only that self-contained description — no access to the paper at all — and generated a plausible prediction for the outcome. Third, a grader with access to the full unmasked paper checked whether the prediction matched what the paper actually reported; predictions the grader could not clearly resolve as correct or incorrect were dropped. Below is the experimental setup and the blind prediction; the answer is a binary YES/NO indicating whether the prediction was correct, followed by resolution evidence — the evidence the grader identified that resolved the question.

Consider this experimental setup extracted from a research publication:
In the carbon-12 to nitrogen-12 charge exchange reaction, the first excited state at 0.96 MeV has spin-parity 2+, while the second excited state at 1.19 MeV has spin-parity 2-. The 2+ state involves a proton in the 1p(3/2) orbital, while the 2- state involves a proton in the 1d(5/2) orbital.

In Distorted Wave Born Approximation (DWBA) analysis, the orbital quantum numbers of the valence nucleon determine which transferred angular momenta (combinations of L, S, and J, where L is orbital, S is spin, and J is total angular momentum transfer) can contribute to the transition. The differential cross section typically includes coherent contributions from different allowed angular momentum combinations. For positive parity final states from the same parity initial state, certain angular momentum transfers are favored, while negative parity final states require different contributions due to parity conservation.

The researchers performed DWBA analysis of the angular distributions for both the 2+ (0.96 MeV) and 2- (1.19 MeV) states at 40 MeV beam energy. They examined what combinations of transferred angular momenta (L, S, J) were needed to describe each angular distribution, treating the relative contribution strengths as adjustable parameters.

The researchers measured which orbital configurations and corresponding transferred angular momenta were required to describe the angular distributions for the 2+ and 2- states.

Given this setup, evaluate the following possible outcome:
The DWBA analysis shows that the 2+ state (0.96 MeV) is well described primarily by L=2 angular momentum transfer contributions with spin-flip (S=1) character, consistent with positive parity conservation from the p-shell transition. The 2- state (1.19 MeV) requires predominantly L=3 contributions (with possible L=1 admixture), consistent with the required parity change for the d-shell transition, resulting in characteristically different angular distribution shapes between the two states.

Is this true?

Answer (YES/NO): NO